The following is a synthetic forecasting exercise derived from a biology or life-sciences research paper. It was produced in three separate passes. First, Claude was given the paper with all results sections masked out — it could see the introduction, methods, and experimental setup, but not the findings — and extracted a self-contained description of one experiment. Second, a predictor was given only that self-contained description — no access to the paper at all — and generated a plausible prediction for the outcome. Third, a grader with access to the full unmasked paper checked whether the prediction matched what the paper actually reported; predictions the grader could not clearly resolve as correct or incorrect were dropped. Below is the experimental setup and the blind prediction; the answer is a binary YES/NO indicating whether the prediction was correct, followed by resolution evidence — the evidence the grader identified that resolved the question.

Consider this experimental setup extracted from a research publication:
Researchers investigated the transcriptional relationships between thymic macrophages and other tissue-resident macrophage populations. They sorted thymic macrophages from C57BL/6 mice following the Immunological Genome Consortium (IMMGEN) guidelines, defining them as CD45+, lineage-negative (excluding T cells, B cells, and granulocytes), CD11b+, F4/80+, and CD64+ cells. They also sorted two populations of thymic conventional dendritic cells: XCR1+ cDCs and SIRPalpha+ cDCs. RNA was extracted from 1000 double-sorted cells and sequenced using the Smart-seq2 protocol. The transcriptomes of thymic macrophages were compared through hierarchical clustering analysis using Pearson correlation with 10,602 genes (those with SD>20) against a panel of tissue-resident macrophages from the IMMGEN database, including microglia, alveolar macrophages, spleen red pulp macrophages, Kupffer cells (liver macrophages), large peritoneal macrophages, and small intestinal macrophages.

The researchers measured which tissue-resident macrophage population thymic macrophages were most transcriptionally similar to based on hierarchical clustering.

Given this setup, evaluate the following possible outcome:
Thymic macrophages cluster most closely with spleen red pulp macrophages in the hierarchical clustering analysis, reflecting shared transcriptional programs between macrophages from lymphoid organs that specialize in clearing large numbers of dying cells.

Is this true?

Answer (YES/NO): NO